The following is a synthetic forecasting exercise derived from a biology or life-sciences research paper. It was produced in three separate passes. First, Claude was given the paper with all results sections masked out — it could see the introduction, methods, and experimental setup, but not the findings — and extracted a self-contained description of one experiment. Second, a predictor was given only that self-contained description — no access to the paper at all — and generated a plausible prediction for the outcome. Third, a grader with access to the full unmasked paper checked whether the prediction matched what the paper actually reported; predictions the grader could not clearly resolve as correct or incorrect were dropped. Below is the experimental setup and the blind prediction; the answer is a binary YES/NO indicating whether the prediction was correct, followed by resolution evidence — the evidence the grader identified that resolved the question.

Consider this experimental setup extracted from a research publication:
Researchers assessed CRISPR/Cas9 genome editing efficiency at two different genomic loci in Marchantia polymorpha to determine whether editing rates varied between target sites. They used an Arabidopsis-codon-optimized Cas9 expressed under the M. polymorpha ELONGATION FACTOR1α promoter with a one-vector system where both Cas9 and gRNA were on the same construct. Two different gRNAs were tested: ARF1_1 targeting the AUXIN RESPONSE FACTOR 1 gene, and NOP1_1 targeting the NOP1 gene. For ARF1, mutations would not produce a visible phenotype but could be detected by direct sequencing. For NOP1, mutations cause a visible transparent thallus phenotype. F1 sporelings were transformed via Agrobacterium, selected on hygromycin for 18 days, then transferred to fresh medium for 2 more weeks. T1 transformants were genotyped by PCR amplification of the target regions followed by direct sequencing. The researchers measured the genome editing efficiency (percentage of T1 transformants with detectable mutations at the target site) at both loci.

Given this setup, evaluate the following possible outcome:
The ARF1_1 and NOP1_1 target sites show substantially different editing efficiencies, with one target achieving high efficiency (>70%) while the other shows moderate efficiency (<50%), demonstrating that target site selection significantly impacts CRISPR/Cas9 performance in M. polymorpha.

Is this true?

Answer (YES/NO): NO